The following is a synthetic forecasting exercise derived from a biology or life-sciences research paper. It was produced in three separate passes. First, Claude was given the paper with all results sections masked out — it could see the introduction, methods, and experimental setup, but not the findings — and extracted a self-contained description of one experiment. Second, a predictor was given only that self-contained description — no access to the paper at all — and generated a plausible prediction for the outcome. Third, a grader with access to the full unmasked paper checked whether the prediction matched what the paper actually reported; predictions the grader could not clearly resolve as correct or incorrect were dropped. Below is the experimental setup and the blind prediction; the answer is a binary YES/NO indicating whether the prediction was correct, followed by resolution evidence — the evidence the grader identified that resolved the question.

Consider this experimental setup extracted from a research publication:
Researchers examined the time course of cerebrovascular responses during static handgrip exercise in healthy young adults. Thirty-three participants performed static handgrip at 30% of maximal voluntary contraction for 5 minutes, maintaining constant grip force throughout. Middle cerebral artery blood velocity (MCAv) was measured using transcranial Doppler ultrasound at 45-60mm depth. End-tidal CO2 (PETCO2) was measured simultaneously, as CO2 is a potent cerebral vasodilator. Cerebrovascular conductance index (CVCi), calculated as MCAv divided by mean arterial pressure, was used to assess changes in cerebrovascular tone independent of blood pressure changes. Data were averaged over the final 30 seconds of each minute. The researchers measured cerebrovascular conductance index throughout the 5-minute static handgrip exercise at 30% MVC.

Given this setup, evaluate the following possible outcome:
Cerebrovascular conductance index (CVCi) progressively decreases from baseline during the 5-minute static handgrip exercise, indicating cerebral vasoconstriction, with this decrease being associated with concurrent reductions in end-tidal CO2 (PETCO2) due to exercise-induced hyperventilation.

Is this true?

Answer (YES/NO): NO